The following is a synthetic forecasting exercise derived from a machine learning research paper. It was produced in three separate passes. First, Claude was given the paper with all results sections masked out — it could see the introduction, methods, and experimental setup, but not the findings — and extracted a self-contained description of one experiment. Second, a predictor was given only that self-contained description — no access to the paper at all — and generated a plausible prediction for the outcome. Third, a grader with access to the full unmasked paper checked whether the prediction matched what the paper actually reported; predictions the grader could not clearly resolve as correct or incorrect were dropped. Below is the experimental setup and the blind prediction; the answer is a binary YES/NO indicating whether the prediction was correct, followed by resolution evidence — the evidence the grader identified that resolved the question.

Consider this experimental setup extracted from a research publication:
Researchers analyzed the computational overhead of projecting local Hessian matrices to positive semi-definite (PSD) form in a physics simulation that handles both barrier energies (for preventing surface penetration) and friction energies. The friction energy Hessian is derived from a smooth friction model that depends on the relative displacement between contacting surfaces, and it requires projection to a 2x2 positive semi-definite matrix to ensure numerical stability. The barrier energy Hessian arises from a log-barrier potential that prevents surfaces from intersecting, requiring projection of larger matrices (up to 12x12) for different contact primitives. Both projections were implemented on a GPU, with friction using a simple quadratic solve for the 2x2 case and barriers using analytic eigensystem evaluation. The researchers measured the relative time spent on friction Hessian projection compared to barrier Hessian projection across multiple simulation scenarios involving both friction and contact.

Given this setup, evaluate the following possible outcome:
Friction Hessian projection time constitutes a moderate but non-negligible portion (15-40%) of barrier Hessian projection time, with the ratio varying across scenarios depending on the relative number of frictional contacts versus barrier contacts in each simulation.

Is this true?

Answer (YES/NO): NO